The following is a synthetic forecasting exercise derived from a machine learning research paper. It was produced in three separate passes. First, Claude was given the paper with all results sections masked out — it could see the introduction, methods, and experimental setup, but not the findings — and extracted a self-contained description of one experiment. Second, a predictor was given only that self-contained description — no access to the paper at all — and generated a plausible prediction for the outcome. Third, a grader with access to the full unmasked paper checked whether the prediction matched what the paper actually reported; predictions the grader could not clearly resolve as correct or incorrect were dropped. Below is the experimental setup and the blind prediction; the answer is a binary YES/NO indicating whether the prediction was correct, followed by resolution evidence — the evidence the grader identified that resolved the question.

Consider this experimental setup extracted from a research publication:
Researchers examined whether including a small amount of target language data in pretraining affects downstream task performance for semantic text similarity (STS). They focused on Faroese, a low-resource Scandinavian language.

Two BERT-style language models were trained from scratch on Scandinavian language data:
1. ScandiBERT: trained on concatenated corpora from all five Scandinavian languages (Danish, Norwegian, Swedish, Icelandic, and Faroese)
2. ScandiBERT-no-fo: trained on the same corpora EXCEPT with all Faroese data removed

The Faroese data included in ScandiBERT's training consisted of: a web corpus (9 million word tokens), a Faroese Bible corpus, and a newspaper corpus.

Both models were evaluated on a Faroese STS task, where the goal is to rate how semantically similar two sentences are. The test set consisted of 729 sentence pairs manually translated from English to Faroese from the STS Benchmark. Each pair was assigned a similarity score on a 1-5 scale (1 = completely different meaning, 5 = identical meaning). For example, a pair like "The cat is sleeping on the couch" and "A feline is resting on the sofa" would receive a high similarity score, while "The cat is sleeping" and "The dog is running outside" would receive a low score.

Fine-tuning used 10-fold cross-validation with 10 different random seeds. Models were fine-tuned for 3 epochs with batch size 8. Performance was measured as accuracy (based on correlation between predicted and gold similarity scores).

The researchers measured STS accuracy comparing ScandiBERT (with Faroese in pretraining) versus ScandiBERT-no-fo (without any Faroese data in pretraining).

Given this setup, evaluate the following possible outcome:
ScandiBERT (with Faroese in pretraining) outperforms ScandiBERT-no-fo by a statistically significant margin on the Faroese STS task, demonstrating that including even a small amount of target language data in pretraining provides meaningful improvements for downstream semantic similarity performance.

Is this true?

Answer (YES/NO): NO